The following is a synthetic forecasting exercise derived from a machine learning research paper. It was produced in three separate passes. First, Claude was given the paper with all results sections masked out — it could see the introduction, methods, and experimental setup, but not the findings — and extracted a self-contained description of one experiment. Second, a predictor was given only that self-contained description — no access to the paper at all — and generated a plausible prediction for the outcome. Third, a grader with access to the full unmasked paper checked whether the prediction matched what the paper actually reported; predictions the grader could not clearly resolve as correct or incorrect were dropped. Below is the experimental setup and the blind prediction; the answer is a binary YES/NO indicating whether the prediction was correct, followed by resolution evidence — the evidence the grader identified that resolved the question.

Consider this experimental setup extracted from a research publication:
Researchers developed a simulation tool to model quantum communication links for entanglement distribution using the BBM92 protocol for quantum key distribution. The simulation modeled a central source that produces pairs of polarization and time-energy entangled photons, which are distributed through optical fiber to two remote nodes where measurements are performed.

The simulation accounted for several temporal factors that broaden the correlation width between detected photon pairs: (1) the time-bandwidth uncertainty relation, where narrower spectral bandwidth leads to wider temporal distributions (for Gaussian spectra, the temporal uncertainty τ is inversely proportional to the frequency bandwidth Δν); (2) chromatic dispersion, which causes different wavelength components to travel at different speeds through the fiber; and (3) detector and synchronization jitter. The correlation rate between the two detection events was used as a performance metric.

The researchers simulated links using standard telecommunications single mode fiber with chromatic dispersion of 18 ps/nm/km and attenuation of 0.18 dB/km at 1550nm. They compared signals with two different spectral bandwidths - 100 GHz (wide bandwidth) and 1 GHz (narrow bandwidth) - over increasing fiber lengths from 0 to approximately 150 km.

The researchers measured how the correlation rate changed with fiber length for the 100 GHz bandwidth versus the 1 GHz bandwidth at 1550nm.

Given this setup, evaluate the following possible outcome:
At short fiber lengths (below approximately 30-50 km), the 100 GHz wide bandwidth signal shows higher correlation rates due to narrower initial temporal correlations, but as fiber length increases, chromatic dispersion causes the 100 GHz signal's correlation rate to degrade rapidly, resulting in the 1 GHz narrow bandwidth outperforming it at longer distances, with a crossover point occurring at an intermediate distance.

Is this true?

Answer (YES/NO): YES